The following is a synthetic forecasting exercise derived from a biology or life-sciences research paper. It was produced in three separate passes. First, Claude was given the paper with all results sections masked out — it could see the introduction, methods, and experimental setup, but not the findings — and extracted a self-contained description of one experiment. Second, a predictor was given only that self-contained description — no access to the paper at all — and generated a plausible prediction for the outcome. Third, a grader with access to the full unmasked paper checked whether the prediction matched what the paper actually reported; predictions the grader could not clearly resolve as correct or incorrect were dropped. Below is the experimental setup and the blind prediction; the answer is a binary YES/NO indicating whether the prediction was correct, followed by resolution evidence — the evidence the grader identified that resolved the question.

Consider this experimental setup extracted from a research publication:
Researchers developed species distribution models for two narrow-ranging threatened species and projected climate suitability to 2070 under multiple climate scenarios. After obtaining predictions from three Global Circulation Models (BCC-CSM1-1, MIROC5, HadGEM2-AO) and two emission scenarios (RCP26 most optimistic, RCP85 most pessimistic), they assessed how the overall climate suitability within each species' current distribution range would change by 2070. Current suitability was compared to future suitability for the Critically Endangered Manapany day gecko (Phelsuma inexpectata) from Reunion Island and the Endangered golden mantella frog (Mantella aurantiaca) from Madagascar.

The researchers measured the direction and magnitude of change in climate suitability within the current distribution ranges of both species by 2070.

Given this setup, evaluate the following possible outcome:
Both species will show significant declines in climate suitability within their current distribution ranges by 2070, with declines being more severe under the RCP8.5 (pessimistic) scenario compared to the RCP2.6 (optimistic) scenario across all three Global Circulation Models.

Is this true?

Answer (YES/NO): NO